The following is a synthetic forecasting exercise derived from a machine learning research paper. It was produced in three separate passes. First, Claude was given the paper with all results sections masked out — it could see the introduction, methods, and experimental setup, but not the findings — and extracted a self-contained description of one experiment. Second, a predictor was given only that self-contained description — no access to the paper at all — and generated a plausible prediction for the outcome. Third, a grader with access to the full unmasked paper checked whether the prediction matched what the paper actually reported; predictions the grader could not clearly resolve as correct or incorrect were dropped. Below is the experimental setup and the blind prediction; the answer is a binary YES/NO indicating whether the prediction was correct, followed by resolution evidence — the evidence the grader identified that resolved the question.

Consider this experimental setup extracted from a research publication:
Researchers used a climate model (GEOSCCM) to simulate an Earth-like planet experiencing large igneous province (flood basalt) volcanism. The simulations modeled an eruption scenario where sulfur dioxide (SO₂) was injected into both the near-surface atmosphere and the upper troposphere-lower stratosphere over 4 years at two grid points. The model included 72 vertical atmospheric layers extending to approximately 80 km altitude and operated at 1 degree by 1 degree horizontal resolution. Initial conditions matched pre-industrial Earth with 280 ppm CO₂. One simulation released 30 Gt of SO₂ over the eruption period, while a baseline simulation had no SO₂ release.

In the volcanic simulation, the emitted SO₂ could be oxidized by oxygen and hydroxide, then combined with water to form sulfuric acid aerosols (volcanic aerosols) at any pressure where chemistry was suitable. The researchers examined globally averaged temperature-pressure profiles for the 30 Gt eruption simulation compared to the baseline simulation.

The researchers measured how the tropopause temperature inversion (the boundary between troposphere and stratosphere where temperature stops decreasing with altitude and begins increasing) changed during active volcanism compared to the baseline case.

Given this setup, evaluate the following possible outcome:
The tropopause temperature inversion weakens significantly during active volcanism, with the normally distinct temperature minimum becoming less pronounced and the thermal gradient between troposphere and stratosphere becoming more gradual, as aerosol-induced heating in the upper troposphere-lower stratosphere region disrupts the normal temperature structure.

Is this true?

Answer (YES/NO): NO